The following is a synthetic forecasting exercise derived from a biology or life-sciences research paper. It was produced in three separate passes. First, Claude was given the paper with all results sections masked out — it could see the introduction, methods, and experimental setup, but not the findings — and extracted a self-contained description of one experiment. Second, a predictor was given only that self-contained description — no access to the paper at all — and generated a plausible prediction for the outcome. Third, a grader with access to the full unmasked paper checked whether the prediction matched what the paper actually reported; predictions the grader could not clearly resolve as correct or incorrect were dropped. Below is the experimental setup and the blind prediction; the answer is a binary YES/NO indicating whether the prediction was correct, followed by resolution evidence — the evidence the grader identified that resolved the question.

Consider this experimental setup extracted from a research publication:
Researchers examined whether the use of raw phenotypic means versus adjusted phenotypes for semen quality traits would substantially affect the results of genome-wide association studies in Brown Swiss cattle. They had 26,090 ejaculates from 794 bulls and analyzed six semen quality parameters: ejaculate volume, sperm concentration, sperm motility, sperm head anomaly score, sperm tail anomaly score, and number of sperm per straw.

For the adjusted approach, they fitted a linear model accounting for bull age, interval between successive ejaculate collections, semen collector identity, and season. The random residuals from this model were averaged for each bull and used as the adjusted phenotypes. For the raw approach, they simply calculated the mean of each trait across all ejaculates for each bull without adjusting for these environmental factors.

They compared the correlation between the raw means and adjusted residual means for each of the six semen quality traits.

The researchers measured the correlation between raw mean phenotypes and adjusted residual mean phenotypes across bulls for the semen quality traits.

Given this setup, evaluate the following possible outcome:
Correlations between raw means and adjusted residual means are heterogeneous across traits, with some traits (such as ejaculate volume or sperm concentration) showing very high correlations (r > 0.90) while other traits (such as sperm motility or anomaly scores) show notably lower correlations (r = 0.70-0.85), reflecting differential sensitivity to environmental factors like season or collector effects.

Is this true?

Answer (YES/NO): NO